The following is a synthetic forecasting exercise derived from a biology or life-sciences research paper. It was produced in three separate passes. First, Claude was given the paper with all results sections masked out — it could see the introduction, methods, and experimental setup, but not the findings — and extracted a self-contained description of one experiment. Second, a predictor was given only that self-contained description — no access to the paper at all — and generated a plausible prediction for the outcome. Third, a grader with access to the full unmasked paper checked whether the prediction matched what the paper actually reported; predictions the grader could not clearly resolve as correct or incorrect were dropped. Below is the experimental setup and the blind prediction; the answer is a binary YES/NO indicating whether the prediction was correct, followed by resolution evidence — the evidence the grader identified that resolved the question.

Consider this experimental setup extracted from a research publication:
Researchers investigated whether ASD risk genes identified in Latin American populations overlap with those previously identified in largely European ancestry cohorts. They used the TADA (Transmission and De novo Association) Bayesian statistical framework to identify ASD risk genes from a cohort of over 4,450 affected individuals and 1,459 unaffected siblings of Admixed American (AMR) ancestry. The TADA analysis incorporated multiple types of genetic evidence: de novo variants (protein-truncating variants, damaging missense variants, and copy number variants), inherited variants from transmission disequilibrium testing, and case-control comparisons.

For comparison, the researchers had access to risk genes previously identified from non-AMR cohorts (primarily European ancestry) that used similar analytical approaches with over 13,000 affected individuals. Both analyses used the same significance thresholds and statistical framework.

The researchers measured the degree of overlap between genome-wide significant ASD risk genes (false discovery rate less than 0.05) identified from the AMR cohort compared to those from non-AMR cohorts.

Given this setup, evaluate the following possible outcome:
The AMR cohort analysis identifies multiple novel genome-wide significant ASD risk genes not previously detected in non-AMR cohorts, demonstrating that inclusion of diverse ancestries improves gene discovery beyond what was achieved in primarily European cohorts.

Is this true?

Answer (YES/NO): NO